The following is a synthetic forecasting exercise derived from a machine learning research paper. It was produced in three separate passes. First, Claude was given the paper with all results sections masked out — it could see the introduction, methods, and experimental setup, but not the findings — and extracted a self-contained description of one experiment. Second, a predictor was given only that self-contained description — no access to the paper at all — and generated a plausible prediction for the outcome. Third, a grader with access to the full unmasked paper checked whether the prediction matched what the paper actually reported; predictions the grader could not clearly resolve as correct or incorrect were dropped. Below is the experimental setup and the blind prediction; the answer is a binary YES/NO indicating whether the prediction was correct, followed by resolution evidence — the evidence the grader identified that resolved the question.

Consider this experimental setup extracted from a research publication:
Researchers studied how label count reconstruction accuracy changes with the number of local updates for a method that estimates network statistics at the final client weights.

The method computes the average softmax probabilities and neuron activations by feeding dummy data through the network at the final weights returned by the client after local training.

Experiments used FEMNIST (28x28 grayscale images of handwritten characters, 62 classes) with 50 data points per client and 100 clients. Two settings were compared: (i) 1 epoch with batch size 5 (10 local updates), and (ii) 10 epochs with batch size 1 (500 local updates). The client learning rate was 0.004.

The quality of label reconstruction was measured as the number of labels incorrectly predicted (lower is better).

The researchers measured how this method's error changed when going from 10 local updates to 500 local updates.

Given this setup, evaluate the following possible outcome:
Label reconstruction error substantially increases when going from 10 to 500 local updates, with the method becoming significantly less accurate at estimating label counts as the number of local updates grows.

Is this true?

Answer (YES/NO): YES